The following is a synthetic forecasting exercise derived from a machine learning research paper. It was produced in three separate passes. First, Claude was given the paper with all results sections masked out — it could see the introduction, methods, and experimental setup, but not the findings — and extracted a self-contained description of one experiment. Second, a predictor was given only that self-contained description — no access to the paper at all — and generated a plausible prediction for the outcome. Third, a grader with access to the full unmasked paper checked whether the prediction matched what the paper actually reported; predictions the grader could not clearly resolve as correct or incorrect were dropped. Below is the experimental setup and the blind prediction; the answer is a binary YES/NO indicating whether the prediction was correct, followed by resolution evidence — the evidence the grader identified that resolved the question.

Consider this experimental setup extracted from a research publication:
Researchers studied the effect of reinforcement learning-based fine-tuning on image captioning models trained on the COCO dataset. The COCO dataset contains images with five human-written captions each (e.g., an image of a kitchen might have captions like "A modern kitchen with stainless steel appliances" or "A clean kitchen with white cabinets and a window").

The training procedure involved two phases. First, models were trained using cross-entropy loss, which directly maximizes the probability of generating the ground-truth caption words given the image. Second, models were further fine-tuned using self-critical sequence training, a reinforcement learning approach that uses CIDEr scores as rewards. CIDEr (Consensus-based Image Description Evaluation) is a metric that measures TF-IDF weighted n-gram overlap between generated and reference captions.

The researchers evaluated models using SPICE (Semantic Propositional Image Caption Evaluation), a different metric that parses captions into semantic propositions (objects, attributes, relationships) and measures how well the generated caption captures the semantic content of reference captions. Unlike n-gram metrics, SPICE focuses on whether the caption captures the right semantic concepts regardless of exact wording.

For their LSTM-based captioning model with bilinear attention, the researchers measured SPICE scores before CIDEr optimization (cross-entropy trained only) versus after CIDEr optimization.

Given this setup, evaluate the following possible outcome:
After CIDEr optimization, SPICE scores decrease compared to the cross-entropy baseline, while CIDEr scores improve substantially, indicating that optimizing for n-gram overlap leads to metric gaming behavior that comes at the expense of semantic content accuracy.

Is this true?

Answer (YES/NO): NO